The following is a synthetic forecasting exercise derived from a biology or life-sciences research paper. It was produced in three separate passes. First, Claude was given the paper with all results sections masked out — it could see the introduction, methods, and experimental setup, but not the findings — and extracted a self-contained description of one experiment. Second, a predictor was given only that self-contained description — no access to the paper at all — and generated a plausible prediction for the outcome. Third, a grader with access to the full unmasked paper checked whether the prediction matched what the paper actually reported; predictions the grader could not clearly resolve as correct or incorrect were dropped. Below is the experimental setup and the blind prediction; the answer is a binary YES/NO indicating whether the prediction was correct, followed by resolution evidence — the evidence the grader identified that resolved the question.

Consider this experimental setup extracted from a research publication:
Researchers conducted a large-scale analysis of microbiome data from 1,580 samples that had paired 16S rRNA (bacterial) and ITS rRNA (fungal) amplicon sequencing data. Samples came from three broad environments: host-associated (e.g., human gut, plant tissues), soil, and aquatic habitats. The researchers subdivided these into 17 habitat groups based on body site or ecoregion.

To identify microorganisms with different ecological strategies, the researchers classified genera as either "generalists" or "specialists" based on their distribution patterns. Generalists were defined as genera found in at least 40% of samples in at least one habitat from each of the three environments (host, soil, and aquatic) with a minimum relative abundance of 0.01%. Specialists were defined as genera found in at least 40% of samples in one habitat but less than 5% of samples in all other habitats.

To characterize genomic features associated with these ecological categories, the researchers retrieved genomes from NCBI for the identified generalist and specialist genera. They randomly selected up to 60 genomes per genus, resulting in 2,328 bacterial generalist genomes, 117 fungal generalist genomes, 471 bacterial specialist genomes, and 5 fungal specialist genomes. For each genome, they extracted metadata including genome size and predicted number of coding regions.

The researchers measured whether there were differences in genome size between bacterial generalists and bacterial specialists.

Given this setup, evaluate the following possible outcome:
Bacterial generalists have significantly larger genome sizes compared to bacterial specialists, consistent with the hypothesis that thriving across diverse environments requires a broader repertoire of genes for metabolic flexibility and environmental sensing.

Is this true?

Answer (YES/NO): YES